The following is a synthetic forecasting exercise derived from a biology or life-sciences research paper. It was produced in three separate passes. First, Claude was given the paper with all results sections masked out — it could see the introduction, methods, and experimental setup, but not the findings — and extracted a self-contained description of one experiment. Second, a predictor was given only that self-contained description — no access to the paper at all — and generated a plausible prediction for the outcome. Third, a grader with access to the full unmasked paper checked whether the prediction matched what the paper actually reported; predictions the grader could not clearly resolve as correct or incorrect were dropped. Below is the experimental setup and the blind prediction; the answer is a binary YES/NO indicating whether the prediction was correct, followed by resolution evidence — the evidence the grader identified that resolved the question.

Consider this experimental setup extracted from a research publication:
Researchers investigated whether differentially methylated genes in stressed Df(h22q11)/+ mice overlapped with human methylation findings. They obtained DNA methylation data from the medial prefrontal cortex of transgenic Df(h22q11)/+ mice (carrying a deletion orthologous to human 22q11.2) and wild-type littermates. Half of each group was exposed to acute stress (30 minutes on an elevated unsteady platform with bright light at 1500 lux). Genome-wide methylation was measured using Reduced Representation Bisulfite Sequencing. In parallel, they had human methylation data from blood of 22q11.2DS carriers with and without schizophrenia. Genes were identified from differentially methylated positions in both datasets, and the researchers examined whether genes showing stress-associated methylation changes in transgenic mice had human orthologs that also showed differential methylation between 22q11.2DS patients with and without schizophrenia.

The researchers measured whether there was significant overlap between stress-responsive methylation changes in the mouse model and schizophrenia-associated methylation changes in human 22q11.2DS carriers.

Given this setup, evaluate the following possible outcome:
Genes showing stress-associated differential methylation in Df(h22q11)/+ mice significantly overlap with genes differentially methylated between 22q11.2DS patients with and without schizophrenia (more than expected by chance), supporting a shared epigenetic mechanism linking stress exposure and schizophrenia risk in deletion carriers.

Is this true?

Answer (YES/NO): YES